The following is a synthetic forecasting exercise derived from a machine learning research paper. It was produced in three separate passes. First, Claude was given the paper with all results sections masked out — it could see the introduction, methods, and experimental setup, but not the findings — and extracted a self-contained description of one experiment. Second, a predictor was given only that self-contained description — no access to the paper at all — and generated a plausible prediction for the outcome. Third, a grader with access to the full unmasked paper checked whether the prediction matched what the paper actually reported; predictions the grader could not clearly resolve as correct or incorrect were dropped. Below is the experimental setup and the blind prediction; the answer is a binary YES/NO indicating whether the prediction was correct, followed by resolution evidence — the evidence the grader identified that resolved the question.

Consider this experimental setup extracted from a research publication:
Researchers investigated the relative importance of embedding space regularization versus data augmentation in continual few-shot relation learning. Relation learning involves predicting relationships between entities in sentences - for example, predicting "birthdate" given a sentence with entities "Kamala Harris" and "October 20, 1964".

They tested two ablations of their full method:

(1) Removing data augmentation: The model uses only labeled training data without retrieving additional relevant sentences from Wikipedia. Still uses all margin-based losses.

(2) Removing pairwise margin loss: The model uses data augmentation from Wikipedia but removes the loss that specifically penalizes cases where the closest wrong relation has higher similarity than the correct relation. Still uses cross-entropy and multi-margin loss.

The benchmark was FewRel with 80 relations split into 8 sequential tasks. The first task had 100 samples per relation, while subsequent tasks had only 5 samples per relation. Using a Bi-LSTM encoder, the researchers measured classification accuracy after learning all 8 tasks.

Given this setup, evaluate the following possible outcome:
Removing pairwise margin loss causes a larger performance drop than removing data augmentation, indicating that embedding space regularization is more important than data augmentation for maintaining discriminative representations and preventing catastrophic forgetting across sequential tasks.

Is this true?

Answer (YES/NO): YES